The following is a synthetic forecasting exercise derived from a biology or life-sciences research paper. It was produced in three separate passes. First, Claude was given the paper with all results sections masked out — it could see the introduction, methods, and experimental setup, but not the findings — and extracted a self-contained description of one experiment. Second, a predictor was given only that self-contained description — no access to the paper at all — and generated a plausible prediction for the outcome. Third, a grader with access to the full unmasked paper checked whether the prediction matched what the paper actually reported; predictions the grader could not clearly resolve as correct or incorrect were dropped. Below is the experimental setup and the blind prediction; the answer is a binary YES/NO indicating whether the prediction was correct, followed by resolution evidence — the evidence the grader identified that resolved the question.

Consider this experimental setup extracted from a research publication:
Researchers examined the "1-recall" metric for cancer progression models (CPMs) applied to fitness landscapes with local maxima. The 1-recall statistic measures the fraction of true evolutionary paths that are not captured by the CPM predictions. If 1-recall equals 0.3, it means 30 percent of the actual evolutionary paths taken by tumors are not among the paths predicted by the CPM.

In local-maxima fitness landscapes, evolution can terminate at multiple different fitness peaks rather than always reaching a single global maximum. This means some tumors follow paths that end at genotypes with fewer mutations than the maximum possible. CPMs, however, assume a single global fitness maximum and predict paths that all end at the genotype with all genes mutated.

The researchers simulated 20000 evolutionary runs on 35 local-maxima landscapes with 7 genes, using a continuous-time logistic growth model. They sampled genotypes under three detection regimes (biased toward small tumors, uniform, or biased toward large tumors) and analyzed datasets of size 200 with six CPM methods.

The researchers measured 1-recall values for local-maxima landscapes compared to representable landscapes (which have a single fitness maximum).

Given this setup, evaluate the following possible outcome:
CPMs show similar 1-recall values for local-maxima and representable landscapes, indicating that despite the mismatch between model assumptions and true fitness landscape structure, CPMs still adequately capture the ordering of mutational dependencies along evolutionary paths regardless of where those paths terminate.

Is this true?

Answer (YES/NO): NO